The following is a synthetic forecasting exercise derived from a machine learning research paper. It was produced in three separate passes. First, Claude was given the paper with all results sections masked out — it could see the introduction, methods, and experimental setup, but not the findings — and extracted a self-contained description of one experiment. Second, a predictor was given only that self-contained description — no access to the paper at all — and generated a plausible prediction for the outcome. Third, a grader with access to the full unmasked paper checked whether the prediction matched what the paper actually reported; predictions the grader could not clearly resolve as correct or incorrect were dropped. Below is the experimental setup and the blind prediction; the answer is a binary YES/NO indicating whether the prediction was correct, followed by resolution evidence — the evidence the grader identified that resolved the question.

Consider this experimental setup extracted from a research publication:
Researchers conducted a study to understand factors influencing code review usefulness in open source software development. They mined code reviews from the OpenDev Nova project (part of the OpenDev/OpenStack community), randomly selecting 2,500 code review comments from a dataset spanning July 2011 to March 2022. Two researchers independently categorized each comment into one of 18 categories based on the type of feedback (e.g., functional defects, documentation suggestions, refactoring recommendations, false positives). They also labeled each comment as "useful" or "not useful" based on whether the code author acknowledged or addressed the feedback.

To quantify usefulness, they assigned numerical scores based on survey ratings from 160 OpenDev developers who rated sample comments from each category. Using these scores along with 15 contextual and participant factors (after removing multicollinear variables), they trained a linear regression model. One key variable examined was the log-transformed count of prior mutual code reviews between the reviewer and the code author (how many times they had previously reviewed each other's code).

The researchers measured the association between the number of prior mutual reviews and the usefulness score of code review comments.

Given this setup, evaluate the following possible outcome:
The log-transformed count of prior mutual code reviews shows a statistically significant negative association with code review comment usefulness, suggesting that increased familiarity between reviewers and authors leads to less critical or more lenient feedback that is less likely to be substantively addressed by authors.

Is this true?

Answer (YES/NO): YES